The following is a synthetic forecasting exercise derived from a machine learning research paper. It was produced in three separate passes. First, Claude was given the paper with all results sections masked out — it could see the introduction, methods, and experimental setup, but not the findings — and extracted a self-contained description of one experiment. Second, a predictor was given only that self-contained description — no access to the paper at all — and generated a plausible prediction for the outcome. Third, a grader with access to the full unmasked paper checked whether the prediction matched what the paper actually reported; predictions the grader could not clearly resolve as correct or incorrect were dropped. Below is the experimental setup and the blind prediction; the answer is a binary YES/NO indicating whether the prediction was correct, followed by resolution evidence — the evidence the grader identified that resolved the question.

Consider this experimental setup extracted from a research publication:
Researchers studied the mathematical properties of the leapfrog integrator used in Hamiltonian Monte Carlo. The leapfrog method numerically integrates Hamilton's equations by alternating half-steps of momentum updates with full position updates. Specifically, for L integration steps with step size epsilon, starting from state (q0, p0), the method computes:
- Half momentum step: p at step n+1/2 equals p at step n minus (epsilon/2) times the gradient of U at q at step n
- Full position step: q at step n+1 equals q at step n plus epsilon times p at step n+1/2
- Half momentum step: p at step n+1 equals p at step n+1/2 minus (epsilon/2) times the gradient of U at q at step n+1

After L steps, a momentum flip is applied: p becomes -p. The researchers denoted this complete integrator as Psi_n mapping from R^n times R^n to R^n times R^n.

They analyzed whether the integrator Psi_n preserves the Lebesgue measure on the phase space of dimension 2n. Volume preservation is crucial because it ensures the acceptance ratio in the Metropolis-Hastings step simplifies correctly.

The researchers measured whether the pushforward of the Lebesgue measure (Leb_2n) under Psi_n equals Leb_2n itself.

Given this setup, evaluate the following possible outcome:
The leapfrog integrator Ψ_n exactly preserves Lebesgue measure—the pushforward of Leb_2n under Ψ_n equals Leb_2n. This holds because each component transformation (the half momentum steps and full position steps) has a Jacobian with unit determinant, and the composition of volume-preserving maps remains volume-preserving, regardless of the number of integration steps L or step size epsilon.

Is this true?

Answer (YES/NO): YES